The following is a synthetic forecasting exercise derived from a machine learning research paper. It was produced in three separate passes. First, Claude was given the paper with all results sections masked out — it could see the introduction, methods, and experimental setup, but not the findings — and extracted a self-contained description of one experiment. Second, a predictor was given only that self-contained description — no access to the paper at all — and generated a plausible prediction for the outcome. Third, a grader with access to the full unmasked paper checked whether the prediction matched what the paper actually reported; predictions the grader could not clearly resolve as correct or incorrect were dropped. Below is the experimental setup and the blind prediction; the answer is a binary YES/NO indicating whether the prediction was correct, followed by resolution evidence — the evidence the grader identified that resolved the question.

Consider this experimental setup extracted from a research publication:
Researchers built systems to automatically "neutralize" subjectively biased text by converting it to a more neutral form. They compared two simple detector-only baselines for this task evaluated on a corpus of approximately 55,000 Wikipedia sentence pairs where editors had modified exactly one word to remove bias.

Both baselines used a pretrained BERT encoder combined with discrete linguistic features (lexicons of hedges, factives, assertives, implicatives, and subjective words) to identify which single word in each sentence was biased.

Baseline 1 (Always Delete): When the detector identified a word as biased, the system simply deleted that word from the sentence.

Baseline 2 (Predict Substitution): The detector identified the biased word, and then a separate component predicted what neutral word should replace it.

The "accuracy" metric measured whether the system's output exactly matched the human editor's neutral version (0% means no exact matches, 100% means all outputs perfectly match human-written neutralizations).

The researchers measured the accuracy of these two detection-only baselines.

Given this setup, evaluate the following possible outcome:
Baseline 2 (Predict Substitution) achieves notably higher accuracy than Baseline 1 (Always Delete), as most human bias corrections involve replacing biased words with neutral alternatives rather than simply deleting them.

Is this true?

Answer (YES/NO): NO